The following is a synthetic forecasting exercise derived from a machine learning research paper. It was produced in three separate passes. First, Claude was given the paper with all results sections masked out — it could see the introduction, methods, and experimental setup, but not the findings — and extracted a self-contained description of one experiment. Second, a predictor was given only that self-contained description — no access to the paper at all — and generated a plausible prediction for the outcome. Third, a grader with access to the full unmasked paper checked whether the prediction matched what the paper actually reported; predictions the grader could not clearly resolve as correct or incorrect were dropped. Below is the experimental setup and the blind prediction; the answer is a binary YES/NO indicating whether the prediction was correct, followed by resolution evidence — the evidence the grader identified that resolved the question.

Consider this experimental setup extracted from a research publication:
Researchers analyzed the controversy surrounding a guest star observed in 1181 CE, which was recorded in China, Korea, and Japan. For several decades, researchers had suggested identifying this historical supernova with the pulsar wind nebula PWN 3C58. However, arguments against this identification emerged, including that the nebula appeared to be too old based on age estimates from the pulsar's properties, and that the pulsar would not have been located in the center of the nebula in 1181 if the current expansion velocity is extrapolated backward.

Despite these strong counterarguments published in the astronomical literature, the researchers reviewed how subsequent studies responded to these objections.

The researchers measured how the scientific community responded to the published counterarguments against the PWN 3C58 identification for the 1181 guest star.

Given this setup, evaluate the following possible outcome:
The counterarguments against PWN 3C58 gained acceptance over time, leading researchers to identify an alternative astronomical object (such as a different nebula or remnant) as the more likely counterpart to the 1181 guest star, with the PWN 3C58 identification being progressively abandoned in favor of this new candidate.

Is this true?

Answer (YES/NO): NO